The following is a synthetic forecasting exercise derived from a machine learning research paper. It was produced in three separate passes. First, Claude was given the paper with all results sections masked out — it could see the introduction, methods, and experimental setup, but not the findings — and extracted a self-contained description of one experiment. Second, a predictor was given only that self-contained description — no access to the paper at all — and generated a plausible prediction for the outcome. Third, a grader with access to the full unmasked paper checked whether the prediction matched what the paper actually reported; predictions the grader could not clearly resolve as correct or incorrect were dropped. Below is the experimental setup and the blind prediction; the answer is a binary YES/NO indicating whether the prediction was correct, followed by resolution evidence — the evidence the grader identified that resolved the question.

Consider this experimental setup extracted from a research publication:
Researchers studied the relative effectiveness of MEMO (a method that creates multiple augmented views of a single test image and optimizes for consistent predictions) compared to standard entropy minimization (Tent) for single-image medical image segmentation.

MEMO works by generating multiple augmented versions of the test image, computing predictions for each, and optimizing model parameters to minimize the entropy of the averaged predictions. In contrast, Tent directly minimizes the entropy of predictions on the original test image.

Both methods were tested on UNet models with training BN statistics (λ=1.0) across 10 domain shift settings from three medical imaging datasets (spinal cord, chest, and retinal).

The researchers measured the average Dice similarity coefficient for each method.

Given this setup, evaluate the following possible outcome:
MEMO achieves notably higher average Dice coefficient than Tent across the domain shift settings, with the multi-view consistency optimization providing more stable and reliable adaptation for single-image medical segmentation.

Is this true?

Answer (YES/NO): NO